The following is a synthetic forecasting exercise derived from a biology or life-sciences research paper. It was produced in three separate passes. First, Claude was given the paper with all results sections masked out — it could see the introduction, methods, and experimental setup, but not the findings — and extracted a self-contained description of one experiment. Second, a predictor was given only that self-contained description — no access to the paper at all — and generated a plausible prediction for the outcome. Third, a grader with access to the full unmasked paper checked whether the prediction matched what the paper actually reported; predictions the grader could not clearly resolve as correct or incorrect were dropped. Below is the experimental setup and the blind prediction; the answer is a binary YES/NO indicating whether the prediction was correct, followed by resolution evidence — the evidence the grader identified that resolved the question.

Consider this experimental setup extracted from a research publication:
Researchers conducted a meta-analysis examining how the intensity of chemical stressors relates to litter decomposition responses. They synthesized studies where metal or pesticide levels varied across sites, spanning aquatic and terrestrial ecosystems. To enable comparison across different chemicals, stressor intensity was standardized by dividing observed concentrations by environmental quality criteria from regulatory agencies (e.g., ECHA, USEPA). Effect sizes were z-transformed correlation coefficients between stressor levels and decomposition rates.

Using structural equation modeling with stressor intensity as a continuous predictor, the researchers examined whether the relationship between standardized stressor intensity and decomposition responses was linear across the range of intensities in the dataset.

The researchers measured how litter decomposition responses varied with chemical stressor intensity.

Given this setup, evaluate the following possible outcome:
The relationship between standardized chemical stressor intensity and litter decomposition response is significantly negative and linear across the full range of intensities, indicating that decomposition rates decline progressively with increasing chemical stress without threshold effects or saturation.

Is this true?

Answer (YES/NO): NO